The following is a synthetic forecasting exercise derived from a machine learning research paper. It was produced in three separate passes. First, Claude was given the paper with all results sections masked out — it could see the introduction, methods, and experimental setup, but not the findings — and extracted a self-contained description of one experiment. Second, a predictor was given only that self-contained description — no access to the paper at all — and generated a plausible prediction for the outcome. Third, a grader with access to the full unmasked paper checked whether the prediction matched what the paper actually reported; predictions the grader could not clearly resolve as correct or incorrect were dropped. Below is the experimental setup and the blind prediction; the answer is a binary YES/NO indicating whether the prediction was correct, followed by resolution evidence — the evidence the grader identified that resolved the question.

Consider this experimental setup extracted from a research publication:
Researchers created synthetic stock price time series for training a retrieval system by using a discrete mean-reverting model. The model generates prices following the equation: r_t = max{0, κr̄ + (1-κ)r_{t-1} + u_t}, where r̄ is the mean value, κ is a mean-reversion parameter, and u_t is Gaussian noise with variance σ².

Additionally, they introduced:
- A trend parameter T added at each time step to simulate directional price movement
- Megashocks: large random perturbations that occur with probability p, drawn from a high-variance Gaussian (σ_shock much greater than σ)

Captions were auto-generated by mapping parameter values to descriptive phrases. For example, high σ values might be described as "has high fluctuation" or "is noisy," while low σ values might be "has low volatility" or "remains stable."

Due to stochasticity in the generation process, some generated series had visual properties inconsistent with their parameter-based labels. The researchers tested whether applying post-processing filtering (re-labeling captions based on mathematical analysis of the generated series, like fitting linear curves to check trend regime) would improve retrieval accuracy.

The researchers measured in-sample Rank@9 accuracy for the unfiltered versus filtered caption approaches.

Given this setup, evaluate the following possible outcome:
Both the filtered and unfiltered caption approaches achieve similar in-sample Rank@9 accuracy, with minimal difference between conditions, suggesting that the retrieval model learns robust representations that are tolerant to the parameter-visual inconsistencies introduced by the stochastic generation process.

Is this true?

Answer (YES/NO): NO